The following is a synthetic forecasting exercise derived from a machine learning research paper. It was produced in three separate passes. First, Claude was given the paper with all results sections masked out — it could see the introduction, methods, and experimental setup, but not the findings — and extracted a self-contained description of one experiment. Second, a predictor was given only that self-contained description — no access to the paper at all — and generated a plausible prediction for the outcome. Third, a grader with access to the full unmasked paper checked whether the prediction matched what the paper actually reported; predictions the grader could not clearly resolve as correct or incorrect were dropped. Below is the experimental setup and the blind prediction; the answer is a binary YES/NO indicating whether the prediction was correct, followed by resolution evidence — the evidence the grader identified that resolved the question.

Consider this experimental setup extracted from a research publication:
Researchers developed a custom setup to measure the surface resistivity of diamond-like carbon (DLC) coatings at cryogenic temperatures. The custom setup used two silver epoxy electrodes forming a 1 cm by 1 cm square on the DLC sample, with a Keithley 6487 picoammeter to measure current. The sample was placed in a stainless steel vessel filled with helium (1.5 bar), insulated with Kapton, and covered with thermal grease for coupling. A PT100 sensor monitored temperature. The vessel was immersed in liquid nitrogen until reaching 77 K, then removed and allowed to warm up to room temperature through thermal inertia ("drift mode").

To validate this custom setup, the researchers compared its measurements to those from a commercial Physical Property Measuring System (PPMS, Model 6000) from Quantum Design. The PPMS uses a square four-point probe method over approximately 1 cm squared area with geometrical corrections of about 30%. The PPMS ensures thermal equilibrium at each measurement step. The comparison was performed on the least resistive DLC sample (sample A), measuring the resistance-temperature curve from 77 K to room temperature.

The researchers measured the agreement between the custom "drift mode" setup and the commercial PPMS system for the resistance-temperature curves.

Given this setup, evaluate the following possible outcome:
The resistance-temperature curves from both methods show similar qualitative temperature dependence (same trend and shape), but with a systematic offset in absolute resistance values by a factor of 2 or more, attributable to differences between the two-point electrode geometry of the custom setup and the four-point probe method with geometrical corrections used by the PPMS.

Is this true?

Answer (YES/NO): NO